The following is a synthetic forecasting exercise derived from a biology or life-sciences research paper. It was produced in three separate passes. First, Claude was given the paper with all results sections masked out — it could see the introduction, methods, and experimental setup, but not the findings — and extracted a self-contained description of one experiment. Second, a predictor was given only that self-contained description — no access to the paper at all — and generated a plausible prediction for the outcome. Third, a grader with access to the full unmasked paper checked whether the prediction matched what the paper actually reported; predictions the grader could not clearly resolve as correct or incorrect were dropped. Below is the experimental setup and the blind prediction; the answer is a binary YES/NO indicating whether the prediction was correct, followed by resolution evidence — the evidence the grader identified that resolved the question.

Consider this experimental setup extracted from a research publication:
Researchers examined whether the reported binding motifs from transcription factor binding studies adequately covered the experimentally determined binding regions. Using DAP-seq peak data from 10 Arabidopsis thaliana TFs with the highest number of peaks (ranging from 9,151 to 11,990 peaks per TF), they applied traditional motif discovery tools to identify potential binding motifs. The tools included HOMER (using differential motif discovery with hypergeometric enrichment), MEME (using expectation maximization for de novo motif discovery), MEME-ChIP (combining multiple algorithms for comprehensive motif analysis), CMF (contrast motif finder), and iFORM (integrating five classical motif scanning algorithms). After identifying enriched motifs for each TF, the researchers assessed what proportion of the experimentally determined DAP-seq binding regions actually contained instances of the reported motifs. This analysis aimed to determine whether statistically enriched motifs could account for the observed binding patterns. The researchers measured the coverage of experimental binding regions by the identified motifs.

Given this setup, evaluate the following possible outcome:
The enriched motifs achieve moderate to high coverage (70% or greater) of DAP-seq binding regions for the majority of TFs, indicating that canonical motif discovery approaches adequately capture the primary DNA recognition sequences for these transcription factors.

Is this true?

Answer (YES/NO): NO